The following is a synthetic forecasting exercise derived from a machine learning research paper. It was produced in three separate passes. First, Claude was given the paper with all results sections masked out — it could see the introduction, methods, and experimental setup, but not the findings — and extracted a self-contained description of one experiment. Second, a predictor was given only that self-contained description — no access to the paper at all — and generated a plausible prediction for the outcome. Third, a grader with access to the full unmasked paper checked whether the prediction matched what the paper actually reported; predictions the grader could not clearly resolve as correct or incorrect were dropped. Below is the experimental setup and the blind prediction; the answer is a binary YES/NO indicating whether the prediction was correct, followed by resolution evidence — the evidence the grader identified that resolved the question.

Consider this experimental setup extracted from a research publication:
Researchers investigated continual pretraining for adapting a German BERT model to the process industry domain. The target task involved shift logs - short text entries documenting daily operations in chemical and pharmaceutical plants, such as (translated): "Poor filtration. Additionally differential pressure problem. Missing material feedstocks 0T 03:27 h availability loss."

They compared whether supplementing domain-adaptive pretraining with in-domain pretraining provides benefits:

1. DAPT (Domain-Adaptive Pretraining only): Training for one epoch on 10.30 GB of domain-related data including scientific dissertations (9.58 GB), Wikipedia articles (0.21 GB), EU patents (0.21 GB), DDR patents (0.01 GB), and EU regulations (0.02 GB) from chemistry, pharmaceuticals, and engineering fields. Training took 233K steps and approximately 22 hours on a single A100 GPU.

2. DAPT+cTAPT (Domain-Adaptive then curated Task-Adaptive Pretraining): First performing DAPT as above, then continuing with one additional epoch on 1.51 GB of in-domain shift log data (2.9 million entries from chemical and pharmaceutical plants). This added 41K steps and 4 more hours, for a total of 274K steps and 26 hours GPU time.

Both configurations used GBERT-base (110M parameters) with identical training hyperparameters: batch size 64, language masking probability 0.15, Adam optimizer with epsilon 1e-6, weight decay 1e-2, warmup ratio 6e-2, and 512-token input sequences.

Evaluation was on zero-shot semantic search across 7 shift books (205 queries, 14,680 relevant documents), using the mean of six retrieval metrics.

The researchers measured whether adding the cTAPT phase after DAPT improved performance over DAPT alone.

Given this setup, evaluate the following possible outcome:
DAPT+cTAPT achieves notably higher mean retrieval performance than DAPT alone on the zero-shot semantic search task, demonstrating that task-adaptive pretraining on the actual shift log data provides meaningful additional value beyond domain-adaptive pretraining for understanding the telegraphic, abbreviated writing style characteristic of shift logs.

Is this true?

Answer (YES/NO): NO